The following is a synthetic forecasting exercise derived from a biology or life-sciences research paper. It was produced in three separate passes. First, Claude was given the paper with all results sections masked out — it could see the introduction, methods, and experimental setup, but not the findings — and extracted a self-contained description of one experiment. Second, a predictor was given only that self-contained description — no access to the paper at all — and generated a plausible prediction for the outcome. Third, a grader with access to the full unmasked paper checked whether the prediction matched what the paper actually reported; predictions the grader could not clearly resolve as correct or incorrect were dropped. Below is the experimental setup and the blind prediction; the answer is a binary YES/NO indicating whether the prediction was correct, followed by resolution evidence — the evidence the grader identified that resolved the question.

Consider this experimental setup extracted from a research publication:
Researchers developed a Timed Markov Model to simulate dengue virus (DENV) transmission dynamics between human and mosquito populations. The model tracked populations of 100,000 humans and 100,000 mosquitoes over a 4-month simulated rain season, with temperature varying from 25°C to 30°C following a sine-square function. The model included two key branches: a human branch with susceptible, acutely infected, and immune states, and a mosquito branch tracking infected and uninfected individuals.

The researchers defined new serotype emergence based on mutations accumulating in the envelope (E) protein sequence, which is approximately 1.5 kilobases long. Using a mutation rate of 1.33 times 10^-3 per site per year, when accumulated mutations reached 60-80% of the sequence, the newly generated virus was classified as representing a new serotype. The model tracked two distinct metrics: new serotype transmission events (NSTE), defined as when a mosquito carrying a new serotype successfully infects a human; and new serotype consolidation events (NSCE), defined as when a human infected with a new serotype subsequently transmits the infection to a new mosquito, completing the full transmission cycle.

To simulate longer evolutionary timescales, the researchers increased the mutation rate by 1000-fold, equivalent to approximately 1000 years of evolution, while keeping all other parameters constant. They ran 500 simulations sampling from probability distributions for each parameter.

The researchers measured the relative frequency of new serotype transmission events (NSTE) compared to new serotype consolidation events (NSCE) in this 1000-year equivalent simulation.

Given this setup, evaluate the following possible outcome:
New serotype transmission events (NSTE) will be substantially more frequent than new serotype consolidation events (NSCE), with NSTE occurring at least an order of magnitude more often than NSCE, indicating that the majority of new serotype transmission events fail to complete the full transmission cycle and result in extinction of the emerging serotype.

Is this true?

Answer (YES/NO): YES